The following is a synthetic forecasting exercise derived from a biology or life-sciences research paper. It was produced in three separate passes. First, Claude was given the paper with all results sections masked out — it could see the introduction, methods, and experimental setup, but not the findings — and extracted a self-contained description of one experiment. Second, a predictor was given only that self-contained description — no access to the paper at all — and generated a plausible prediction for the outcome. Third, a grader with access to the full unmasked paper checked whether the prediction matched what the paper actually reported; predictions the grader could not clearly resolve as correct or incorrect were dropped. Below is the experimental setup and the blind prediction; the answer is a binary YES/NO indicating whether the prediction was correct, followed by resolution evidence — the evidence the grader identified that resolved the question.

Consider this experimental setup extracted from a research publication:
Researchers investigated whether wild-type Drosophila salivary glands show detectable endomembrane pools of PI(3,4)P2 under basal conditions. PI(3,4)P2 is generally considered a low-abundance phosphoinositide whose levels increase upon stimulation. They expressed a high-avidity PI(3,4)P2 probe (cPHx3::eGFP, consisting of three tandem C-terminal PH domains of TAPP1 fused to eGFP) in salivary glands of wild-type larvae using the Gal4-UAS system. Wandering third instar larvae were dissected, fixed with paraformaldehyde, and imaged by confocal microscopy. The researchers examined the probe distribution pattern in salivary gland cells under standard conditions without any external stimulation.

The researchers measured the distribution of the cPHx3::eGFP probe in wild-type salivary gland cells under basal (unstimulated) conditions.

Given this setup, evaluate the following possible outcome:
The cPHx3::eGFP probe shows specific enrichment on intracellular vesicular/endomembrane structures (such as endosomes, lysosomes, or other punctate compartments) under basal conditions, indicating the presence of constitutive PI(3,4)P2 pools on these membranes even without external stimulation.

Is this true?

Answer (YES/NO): NO